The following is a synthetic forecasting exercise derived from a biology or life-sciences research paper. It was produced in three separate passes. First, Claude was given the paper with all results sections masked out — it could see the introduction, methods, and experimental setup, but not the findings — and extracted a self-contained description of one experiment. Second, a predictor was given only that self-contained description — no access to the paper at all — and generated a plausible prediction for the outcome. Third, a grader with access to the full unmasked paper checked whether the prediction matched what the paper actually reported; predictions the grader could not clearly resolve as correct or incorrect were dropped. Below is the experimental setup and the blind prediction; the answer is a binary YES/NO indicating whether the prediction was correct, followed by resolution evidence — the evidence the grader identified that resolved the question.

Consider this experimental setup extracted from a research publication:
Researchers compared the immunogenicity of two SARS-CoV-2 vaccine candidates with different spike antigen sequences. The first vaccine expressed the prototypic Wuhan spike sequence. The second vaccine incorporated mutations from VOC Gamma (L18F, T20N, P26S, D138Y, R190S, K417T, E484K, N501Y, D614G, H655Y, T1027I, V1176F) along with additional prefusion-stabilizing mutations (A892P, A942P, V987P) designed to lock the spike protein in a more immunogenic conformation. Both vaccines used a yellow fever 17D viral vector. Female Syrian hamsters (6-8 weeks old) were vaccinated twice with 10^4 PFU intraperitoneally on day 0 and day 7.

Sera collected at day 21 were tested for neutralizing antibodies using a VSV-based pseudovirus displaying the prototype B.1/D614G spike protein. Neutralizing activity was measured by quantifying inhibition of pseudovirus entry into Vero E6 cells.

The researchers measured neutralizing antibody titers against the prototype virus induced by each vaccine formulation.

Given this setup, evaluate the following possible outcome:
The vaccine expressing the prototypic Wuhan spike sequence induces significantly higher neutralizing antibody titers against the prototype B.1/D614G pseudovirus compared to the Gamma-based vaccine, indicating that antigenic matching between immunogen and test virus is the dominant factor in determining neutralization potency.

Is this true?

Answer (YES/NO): NO